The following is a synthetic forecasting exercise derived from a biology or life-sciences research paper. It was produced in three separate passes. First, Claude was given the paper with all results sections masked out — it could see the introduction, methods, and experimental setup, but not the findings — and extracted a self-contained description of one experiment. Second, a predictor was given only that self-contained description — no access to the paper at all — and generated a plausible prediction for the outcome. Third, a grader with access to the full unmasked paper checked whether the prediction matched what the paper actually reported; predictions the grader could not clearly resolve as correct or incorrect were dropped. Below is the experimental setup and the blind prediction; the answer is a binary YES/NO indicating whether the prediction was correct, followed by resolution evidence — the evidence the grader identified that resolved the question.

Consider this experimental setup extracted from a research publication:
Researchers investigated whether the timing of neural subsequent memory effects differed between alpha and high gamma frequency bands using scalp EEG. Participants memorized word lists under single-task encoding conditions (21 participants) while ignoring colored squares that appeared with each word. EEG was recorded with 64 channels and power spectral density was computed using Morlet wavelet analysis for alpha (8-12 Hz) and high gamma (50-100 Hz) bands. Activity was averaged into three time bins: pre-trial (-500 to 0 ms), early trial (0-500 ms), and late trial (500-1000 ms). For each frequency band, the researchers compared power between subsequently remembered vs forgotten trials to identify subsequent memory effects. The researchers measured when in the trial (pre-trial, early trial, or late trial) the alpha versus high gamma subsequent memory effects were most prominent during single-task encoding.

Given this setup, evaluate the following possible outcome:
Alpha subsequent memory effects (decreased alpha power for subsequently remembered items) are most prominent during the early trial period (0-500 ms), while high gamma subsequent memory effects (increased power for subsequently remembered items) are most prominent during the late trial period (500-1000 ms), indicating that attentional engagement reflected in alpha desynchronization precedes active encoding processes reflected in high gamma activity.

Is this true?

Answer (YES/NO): NO